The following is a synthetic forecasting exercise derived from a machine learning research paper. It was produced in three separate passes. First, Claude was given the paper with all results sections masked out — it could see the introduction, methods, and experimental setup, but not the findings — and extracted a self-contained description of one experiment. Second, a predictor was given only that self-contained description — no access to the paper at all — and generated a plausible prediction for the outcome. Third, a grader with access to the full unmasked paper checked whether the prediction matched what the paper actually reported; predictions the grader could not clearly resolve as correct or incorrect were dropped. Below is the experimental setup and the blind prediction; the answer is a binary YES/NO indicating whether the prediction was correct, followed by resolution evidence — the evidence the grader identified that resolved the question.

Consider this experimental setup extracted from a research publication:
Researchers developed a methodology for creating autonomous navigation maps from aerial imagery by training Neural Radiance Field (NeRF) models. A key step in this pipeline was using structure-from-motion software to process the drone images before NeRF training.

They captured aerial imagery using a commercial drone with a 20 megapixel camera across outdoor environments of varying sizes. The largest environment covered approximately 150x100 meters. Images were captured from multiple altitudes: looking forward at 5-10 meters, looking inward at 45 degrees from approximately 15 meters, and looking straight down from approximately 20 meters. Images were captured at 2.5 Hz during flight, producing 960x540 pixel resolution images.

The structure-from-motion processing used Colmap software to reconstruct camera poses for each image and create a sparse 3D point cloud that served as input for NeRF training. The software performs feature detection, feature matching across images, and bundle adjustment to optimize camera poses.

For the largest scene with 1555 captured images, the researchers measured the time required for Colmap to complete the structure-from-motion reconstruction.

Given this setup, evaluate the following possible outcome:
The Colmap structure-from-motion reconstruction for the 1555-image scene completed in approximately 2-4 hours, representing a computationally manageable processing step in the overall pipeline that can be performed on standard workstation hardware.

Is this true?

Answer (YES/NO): NO